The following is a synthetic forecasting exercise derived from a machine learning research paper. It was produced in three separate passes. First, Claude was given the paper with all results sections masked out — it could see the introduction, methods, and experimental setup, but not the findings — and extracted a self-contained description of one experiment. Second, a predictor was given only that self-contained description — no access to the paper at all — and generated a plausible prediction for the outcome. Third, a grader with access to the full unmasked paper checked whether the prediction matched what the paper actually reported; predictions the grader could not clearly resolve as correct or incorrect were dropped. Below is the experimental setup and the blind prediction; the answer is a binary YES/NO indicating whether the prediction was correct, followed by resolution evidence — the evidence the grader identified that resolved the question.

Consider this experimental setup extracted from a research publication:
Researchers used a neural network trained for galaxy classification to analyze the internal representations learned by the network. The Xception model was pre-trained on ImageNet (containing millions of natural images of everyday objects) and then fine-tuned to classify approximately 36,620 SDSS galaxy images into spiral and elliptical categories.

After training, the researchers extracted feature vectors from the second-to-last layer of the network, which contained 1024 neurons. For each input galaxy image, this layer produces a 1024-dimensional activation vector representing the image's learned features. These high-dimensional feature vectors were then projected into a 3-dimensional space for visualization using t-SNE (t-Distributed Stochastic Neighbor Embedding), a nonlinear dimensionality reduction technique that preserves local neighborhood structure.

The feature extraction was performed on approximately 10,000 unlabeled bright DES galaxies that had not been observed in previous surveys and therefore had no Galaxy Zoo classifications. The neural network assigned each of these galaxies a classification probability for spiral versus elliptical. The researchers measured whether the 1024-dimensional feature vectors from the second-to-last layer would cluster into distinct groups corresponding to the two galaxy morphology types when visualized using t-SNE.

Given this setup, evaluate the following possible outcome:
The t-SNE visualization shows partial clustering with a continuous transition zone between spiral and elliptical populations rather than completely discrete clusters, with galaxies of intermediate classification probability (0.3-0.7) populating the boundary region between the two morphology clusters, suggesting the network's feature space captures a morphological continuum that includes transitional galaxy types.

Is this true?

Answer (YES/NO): NO